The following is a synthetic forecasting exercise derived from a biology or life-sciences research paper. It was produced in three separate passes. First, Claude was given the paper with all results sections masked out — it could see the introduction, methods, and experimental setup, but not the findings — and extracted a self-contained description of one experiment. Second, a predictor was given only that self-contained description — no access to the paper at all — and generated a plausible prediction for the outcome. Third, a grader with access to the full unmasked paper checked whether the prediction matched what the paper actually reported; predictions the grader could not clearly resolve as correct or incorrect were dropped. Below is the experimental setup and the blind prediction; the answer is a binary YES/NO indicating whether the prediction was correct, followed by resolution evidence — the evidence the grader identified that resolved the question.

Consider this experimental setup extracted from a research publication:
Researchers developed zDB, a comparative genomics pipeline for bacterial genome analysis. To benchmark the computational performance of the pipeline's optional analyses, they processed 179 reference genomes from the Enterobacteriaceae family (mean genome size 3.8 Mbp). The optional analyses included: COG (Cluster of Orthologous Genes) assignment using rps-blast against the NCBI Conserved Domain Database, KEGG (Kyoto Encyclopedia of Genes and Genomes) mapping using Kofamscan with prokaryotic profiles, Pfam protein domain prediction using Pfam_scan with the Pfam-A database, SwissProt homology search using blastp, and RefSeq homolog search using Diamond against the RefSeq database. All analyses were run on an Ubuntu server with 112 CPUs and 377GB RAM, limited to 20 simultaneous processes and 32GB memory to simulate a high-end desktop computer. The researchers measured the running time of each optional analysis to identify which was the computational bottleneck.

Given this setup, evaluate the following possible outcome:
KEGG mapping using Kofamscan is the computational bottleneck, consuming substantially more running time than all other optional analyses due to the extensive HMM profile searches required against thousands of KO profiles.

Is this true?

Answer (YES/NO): NO